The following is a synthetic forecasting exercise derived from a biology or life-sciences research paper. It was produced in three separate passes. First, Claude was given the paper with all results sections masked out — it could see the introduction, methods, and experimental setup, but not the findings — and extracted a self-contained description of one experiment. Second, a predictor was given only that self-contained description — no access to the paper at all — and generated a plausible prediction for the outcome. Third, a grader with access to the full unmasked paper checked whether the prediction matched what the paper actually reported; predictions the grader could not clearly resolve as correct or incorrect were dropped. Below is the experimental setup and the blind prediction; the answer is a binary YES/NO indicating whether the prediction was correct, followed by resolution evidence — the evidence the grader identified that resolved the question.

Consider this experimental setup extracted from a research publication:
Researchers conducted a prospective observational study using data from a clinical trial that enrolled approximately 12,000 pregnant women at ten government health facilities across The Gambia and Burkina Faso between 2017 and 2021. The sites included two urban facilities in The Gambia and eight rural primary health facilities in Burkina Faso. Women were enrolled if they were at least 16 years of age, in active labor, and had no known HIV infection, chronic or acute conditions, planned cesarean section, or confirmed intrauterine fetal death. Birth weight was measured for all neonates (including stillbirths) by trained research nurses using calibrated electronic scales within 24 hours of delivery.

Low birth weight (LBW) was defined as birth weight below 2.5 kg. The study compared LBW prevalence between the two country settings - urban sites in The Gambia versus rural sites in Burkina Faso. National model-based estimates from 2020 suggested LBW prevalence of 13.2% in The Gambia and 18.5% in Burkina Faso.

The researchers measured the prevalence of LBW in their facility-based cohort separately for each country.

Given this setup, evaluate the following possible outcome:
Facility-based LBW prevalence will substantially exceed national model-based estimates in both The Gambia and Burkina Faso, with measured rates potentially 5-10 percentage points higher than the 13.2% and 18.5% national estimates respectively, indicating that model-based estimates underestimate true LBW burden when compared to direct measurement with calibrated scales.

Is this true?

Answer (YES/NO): NO